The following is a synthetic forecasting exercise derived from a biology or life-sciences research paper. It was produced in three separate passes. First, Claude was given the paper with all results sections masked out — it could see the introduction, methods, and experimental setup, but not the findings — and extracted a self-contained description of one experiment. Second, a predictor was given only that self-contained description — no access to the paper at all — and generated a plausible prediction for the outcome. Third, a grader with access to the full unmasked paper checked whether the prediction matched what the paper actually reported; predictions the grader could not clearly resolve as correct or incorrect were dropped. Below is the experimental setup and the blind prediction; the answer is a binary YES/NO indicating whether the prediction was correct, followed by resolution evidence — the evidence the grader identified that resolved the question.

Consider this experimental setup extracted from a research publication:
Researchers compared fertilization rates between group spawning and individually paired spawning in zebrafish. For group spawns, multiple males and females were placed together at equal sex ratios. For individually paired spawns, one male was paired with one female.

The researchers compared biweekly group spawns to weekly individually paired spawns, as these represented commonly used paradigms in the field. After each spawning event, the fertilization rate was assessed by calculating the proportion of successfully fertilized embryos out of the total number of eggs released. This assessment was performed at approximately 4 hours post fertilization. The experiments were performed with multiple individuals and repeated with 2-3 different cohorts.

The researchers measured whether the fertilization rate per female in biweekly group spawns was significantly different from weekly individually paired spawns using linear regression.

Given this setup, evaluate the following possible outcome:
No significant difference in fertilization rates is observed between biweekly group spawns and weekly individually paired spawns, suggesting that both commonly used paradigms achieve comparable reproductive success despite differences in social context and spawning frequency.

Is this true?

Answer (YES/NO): YES